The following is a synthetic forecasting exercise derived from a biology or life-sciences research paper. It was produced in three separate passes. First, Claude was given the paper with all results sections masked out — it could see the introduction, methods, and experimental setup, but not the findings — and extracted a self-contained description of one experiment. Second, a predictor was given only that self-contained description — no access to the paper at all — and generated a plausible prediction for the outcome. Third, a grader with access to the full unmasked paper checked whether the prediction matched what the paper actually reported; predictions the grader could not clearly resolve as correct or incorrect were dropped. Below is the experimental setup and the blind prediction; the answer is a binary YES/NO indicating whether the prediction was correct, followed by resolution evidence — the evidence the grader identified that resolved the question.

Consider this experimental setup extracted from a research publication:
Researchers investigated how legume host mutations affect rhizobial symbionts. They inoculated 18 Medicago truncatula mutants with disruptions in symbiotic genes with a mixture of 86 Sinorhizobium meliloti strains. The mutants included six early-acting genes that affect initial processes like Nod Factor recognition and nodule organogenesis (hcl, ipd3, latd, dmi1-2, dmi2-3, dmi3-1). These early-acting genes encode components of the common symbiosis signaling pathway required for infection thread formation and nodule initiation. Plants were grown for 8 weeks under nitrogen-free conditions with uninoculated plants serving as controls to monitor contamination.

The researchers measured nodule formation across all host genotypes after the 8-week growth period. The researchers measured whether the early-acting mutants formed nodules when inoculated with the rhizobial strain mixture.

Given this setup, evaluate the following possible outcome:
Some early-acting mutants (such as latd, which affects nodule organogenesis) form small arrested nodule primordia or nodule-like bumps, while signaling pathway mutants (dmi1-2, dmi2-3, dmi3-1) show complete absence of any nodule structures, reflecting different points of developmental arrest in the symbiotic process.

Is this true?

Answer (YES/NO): NO